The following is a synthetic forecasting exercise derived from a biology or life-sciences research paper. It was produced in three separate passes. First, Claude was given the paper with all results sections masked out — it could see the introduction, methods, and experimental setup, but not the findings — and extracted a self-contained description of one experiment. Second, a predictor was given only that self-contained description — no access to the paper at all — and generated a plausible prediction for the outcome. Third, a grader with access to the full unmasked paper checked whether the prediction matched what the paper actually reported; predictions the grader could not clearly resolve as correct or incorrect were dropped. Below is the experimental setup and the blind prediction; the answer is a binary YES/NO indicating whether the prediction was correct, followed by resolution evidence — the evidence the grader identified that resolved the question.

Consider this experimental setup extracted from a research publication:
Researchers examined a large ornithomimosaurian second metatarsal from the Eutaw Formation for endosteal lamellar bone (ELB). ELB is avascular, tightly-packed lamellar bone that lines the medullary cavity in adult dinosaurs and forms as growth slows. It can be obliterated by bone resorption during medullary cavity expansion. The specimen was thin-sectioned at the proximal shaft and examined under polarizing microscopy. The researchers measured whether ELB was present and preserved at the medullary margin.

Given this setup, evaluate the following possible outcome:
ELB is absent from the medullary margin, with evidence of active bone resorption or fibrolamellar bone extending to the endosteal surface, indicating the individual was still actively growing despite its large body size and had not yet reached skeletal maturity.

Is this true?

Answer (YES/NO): NO